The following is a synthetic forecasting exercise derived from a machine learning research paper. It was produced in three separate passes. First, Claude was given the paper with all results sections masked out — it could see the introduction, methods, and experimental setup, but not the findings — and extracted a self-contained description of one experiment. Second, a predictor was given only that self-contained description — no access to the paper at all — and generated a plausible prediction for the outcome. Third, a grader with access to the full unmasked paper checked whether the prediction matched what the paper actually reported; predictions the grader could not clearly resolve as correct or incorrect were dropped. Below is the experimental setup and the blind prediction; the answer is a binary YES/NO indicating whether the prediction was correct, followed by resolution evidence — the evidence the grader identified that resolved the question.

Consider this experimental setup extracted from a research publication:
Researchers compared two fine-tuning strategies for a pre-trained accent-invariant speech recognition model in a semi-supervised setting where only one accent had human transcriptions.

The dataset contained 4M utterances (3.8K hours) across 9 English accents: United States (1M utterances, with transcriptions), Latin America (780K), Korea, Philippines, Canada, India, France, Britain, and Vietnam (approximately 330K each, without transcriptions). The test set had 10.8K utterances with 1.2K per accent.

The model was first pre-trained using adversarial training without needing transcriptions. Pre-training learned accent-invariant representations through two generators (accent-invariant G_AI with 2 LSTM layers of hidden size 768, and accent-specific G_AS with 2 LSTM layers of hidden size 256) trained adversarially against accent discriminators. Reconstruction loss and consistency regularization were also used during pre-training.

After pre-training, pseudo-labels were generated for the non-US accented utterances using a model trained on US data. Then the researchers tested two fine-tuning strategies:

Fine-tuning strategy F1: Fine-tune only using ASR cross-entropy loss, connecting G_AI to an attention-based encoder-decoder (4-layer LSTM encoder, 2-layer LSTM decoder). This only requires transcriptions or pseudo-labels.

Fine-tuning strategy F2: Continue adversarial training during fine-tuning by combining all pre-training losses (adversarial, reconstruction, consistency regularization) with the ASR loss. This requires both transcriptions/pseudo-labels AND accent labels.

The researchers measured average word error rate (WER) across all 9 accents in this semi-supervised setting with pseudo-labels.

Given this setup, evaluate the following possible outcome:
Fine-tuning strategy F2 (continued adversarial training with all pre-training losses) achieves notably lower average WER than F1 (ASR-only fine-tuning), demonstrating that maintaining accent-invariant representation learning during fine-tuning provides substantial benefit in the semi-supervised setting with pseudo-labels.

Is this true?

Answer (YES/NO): YES